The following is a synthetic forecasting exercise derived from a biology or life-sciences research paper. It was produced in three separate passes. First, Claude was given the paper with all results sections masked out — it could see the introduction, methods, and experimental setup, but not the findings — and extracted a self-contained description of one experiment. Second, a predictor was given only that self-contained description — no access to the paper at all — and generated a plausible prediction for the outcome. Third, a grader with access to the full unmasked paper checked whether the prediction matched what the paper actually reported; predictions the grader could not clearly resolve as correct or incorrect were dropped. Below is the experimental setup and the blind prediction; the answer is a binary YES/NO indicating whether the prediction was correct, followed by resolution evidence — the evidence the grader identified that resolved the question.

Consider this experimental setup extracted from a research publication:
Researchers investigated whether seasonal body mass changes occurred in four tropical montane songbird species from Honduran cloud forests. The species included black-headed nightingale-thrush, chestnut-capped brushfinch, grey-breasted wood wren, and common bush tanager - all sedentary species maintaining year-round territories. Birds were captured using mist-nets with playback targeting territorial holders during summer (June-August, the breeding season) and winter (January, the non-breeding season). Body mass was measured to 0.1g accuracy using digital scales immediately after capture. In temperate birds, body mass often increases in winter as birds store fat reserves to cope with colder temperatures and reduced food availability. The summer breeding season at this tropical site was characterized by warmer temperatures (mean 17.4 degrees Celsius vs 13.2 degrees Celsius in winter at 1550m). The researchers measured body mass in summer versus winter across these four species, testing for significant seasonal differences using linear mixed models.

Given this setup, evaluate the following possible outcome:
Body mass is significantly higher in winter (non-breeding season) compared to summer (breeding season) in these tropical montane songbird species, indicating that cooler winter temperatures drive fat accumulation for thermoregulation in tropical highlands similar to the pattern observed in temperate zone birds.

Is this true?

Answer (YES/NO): NO